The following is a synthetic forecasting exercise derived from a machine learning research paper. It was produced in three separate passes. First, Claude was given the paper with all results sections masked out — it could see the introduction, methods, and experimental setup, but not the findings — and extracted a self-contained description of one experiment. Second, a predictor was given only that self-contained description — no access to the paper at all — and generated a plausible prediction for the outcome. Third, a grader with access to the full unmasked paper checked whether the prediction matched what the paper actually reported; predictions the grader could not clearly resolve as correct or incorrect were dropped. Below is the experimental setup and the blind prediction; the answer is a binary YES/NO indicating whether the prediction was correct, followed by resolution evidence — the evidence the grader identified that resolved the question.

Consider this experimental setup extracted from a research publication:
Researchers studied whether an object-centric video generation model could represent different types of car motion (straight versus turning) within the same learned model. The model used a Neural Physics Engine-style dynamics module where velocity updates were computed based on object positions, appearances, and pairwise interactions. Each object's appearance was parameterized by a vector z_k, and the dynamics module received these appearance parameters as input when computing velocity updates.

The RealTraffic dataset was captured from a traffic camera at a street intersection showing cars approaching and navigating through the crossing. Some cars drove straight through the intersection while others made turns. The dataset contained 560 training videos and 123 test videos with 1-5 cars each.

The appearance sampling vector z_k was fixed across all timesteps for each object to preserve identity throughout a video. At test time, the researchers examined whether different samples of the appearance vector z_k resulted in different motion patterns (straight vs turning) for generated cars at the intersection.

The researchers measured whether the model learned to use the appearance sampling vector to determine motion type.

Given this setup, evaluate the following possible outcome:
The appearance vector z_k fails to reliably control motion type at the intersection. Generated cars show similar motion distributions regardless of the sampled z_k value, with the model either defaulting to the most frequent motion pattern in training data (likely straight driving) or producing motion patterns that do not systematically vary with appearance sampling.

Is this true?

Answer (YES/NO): NO